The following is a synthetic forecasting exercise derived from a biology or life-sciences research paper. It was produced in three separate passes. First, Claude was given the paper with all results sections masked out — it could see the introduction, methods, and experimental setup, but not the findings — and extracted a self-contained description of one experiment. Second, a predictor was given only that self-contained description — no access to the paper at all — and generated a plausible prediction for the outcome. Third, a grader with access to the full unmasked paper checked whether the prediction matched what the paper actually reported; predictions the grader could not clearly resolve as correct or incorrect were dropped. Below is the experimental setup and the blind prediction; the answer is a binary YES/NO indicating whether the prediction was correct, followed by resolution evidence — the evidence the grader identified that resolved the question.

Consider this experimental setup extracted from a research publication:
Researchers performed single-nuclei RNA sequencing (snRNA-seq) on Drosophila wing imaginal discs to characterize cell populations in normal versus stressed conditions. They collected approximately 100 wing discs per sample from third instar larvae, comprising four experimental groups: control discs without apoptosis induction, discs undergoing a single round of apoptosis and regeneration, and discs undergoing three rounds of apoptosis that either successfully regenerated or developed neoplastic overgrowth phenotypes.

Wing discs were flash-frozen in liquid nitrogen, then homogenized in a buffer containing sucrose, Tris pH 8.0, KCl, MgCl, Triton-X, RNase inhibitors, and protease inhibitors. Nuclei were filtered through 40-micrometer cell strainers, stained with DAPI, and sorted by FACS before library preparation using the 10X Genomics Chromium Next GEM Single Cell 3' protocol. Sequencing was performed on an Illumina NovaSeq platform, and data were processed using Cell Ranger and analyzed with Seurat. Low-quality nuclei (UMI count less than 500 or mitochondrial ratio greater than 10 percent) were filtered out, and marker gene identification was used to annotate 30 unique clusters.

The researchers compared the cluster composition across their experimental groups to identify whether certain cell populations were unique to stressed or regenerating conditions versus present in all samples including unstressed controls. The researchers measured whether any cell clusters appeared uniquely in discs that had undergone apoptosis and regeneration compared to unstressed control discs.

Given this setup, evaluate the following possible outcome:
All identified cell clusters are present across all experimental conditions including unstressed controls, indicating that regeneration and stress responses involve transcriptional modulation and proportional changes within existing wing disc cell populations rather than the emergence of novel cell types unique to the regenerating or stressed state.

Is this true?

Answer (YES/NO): NO